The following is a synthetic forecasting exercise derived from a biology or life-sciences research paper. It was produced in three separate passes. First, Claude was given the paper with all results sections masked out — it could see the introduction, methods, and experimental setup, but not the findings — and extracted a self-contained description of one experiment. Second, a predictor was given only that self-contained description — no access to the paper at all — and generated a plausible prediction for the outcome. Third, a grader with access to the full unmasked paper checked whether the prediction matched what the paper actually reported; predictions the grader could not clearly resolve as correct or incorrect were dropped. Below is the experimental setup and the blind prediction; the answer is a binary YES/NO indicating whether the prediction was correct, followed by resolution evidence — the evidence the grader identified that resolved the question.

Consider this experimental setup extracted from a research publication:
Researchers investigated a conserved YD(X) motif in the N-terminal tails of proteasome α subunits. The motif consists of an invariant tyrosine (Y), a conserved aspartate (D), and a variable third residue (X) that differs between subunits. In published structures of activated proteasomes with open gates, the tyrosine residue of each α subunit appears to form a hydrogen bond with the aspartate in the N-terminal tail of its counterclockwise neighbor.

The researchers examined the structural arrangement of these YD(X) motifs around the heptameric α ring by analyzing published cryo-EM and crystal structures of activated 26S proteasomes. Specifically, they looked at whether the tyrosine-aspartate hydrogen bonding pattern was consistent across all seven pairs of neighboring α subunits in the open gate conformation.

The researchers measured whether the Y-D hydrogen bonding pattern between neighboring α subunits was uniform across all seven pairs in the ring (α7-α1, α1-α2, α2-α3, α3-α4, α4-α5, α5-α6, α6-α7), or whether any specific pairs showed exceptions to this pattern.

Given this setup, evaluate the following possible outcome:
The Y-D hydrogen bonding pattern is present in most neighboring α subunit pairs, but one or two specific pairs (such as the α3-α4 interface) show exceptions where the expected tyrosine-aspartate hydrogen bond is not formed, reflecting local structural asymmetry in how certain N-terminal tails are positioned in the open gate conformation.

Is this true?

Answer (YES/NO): NO